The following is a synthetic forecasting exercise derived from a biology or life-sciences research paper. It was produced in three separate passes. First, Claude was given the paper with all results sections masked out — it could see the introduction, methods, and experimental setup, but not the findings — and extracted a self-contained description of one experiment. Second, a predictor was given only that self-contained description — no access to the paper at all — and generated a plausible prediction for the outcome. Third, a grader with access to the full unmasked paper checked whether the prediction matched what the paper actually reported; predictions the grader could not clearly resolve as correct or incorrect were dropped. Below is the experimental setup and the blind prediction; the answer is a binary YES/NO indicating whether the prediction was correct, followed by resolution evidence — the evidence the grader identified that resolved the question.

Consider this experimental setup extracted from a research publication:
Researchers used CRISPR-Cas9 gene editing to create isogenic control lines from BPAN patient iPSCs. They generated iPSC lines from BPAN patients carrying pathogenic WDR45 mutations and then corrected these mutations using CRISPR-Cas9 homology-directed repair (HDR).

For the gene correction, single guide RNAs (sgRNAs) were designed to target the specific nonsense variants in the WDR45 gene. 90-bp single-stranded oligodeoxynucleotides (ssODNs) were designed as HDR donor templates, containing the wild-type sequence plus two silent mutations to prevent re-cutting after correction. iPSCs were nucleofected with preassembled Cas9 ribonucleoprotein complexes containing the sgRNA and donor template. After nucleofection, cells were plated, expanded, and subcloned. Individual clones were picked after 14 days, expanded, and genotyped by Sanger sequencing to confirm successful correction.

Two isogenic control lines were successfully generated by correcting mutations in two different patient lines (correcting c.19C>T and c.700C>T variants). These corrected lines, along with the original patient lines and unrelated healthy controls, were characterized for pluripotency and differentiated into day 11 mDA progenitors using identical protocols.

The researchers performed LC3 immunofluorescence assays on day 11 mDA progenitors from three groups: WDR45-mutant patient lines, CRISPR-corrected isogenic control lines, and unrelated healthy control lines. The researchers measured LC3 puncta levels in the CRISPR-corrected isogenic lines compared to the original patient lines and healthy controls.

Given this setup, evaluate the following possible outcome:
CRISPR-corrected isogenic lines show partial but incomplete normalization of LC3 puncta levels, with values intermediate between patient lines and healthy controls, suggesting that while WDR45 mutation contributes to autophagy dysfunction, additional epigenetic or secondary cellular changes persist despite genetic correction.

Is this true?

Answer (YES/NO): NO